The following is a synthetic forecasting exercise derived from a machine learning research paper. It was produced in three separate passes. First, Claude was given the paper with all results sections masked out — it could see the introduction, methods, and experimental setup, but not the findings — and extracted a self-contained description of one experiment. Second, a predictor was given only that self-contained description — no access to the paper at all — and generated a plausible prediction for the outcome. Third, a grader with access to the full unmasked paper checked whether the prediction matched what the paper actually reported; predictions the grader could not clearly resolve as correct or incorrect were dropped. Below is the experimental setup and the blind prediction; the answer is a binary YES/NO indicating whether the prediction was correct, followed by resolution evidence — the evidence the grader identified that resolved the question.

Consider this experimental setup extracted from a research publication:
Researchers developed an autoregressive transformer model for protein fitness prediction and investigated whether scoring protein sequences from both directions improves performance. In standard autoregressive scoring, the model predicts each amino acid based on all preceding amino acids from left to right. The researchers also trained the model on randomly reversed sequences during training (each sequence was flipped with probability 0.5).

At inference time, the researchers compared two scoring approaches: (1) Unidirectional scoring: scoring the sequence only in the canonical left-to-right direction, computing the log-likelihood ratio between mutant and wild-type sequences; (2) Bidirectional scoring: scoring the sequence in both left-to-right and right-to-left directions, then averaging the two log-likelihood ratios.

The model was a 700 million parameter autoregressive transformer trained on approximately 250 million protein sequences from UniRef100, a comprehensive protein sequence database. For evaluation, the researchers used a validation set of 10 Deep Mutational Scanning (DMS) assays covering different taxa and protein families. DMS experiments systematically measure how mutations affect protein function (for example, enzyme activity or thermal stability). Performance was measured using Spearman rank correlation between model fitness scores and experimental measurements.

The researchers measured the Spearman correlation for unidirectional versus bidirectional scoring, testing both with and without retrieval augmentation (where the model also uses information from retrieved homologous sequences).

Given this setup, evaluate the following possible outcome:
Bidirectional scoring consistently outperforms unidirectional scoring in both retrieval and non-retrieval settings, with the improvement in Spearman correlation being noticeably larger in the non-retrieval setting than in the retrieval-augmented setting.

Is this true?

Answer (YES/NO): YES